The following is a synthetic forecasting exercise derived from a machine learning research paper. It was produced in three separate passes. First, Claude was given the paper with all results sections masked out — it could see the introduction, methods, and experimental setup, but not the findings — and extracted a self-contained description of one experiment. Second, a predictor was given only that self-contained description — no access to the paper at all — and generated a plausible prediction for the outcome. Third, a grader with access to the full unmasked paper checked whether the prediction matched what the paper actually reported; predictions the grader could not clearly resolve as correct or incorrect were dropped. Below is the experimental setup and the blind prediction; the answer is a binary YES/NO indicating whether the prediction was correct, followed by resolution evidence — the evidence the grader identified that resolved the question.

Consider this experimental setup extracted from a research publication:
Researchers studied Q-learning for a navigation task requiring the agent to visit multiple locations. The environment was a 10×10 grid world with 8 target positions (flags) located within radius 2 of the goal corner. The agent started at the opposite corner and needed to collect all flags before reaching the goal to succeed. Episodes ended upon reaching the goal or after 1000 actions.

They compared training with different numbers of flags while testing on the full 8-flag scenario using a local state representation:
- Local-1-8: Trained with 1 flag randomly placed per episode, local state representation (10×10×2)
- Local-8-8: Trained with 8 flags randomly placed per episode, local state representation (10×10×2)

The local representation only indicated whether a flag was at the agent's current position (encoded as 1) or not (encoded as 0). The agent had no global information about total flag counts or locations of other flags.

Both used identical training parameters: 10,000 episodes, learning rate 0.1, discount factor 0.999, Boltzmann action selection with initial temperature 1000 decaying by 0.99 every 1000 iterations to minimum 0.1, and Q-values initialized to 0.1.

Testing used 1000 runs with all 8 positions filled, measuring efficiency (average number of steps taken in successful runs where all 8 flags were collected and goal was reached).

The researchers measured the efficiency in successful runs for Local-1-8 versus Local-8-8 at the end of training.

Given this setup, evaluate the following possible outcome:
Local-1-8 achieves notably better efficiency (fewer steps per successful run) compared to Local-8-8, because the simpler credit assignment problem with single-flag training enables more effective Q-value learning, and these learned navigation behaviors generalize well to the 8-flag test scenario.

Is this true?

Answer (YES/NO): NO